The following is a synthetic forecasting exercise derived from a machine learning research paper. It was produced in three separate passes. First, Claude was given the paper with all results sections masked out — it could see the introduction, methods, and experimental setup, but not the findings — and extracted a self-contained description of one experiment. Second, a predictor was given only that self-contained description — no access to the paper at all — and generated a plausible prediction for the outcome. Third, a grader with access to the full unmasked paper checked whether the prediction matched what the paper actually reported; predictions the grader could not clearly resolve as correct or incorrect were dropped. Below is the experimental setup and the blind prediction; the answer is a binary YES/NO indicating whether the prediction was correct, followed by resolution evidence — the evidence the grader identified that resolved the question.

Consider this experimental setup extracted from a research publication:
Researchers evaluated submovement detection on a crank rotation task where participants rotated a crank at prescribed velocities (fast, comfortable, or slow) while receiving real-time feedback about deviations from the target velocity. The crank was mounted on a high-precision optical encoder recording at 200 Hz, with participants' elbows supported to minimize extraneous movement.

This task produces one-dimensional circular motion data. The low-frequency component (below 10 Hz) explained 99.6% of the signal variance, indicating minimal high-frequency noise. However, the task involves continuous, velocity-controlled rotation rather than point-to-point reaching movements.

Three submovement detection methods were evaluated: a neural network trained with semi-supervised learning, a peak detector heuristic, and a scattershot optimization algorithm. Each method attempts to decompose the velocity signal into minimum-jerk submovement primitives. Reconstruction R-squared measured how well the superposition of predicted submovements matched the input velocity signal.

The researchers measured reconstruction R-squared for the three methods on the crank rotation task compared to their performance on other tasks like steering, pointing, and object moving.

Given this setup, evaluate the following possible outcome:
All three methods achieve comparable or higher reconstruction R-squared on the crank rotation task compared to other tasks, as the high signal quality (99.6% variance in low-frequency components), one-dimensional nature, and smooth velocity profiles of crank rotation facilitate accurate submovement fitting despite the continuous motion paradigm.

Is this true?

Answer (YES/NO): NO